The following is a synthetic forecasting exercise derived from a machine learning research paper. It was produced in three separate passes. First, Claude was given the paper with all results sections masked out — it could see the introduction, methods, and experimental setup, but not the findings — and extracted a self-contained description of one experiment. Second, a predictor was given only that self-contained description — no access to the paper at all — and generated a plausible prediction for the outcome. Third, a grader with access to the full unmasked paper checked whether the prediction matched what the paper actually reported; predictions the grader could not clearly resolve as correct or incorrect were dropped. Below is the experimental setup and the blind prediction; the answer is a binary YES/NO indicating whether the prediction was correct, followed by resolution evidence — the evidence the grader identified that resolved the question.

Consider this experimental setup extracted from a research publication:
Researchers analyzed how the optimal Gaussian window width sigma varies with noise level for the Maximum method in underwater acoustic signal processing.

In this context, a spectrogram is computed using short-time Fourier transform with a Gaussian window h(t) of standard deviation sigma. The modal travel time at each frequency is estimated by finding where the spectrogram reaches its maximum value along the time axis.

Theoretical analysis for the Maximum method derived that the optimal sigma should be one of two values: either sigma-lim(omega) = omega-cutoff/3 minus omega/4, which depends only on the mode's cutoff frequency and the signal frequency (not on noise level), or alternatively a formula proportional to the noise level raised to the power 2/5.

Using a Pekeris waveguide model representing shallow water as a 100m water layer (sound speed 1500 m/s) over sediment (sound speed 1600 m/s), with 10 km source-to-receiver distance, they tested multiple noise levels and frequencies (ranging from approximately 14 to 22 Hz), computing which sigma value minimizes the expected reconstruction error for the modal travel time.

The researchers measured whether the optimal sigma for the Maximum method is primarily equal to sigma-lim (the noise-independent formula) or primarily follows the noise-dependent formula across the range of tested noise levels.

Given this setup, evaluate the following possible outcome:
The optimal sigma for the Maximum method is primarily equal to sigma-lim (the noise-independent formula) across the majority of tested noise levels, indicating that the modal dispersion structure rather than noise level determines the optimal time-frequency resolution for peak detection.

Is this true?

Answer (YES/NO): YES